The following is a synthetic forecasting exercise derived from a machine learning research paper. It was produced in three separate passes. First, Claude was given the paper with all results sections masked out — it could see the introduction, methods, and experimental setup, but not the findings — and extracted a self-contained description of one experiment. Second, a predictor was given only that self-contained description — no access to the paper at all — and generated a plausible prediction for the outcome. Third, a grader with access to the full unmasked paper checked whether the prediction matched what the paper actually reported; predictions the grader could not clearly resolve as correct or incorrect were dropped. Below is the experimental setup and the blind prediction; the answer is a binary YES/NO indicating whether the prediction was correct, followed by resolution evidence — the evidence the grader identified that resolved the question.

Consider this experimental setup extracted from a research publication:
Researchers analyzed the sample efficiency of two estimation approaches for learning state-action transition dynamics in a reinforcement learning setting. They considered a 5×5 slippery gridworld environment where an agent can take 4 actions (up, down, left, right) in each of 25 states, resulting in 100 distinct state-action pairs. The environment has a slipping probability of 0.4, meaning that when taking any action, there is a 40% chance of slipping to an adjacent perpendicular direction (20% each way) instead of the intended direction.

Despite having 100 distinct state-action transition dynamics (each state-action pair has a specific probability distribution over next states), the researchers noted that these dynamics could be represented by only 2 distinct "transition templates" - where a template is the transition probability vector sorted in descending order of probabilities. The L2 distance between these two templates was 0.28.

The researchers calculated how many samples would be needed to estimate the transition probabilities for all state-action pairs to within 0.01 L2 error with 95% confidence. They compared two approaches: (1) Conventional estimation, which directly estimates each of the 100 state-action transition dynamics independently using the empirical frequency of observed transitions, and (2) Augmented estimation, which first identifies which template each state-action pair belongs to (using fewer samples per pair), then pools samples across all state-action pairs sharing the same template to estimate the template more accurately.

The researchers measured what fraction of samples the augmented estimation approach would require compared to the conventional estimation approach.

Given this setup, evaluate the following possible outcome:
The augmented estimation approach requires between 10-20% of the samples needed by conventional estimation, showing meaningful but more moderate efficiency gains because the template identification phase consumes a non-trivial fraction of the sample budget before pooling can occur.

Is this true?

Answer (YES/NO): NO